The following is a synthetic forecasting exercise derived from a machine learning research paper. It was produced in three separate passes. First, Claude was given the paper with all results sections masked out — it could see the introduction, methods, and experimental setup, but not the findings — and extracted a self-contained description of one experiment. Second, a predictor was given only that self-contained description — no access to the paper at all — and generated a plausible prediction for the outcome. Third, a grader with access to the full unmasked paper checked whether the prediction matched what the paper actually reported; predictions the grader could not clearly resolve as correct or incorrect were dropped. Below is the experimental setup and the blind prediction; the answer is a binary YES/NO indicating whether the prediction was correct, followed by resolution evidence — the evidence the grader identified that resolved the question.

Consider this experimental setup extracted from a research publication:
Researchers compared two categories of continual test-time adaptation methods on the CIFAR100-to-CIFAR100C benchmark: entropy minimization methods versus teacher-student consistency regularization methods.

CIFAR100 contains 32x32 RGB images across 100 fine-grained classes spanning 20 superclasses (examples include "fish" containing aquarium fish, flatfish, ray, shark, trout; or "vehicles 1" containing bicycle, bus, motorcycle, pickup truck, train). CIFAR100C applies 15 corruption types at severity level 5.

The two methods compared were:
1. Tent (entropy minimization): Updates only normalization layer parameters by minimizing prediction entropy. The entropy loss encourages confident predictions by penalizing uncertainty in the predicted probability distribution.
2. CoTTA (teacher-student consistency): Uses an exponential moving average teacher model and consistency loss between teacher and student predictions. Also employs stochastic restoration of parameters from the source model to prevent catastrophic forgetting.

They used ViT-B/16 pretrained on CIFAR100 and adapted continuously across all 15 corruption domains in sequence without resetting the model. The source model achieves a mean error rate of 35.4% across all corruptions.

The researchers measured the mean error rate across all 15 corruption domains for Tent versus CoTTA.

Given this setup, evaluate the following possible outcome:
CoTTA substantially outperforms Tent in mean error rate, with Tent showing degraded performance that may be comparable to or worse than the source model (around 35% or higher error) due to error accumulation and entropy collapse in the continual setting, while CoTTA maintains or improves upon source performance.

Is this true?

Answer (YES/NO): NO